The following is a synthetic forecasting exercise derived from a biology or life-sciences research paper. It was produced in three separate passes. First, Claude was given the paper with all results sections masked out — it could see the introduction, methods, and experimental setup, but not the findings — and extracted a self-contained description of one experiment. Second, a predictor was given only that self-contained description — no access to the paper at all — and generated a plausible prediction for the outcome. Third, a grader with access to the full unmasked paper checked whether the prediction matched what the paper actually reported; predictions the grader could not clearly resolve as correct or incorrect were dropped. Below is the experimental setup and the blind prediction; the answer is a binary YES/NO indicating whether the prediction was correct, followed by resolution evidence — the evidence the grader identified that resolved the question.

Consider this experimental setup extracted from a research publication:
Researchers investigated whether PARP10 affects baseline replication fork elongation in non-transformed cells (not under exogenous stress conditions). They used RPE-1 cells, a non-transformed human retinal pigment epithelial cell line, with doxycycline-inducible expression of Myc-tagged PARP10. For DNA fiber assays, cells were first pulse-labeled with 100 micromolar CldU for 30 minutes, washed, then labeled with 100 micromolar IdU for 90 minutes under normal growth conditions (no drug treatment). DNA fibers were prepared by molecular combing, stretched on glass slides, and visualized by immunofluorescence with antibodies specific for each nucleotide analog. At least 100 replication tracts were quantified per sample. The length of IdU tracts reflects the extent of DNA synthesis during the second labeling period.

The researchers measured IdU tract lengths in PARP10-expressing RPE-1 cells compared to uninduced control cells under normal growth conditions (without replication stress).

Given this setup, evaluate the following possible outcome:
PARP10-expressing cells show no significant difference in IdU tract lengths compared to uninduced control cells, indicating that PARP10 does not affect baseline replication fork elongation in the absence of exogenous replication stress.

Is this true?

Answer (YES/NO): NO